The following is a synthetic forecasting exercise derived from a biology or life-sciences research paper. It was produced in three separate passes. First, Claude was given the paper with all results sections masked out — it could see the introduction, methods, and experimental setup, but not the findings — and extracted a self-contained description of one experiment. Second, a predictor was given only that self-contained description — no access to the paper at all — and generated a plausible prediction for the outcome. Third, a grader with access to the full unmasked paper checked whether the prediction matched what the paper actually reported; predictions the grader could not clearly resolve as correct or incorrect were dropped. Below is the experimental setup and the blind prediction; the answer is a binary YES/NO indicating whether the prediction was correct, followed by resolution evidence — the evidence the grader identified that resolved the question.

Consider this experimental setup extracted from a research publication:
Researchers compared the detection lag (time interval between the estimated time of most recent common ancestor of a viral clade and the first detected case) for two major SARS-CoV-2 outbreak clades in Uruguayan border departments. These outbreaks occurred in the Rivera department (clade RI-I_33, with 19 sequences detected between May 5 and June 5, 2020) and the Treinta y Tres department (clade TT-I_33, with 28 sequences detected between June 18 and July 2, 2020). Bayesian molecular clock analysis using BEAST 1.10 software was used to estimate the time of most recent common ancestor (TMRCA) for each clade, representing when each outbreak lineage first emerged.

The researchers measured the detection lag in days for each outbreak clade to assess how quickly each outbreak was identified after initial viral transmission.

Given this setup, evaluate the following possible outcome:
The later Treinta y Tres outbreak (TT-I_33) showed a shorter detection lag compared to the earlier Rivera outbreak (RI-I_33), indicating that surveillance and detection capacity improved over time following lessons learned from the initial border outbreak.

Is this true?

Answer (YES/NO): NO